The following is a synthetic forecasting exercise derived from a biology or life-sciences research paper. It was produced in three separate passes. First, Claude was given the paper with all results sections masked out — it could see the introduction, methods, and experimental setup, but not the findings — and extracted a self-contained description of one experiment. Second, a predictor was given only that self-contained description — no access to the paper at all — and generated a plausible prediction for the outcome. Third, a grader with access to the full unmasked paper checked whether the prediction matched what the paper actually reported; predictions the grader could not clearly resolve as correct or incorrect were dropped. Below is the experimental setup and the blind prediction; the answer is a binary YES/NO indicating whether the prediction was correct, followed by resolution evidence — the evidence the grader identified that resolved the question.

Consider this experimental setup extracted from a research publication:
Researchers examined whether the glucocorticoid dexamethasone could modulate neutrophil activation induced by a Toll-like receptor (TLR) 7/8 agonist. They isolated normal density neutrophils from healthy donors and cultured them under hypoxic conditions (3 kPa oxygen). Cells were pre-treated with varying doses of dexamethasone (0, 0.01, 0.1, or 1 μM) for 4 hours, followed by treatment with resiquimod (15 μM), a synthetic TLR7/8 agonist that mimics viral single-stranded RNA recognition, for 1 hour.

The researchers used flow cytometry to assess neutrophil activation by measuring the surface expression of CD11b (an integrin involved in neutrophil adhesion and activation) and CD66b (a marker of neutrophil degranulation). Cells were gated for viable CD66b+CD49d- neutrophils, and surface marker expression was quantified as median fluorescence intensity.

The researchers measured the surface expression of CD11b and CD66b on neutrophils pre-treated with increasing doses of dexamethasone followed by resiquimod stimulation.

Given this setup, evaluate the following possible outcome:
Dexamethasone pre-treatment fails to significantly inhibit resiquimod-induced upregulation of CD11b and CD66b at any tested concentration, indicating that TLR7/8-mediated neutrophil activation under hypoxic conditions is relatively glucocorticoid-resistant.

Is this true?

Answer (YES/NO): YES